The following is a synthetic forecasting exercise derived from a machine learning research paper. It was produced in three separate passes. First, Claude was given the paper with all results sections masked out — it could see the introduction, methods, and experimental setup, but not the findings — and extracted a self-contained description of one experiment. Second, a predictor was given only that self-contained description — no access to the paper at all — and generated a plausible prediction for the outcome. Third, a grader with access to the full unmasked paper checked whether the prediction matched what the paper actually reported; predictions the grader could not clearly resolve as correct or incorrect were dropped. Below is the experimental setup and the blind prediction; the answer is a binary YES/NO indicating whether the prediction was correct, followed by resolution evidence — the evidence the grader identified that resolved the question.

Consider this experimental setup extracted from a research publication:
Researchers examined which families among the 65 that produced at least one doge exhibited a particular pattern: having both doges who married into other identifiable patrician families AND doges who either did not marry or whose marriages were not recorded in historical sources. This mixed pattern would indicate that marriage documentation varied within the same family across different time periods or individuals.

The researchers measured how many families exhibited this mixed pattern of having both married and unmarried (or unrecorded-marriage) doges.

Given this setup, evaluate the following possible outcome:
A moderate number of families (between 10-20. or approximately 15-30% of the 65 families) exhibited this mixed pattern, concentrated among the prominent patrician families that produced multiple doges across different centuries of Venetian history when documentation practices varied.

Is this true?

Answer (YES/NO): YES